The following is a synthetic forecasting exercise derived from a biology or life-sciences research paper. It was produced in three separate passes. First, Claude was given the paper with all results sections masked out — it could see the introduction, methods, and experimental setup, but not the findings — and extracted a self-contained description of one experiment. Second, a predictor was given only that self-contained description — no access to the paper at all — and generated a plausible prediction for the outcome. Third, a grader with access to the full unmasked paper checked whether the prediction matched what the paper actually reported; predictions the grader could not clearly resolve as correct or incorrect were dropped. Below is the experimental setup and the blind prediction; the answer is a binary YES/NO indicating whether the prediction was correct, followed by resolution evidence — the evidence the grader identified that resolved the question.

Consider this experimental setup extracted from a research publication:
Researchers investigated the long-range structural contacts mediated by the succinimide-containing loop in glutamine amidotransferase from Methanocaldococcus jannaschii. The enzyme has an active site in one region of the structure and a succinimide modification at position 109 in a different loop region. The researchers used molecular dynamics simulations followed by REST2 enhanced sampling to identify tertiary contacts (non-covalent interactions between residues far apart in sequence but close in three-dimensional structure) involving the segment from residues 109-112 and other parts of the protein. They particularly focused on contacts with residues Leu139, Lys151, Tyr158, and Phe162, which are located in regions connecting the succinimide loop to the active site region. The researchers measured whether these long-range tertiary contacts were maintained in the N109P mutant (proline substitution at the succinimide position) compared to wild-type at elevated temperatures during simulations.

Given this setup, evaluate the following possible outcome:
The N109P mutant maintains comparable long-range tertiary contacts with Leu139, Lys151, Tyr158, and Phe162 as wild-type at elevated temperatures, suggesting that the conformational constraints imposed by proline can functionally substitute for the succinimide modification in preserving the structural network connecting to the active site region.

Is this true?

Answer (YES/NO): NO